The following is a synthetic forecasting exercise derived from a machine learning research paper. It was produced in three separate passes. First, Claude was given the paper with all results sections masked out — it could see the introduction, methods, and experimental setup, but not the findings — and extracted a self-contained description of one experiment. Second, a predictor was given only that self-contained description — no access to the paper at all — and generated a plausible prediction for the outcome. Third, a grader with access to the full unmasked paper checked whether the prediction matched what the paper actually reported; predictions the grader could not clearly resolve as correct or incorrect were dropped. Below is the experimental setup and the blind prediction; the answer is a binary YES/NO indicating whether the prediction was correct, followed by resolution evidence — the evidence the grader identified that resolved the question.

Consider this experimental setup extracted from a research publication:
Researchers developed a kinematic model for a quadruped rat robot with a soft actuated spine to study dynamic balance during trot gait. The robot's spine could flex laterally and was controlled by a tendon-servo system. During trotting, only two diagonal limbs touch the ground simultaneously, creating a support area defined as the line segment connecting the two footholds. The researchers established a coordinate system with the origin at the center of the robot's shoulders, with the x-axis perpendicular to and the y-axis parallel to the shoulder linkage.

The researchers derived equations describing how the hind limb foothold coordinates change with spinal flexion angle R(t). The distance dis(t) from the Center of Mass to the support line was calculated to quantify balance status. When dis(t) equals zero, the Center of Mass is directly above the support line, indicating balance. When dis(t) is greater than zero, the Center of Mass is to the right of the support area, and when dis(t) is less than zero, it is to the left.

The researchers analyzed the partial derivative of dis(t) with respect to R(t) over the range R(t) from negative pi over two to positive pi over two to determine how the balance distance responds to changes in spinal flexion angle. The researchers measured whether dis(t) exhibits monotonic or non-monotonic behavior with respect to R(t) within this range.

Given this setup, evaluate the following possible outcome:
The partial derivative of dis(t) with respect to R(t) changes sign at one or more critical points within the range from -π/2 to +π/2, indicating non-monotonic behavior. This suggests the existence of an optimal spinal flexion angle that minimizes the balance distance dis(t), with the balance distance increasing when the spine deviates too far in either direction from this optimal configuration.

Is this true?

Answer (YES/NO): NO